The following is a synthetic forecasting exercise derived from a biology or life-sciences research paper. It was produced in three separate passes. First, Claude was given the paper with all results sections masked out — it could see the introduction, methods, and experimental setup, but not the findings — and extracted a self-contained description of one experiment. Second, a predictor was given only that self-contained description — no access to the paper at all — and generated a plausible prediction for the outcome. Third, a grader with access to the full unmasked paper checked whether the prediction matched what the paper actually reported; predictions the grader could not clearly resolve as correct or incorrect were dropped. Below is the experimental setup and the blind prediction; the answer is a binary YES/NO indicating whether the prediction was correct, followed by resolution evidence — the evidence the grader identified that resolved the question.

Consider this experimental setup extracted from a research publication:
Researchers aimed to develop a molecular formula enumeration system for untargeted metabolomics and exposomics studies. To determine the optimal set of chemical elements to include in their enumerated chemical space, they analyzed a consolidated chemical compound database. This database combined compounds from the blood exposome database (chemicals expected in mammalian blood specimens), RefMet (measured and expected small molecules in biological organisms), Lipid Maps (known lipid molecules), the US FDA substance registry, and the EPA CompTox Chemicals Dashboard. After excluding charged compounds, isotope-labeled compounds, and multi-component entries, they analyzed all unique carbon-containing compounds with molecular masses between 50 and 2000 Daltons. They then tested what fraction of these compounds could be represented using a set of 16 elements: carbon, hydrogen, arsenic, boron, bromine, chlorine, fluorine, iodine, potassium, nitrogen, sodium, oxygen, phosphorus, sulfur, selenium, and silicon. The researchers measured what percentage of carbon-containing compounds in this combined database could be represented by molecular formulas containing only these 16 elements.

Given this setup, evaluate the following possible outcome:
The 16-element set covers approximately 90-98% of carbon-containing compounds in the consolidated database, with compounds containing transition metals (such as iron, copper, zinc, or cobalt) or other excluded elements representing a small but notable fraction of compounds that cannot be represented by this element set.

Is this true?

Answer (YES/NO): YES